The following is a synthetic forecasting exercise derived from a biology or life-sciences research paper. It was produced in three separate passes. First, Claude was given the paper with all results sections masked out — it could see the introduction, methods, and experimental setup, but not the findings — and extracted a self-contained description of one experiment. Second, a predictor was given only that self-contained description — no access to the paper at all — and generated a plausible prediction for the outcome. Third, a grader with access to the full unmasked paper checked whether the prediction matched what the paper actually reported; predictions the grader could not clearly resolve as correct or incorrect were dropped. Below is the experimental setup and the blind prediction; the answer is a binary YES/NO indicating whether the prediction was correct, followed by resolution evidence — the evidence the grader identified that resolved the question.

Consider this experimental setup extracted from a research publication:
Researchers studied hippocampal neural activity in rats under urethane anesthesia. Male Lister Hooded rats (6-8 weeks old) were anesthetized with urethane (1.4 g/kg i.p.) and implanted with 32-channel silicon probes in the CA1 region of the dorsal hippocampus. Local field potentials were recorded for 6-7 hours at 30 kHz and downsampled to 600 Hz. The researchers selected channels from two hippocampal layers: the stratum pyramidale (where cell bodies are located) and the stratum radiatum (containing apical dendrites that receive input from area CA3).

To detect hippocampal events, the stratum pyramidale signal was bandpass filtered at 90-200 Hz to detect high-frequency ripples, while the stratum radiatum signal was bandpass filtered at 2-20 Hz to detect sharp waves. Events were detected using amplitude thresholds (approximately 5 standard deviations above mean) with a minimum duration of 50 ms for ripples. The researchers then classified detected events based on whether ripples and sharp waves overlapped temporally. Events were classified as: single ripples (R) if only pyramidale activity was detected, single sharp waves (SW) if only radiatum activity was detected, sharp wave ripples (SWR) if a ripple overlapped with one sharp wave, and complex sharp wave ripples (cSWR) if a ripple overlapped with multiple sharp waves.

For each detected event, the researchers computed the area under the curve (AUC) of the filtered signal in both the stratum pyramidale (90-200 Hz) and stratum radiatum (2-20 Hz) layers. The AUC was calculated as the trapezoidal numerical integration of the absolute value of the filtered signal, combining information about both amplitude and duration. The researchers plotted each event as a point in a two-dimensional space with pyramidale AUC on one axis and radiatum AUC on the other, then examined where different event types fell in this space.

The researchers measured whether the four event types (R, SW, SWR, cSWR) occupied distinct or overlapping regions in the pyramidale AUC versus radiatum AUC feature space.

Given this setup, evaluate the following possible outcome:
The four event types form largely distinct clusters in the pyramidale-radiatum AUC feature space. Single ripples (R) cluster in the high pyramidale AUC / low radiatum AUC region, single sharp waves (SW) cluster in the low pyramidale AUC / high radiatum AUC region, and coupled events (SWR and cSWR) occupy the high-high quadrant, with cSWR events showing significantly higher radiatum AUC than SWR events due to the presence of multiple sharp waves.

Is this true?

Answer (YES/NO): NO